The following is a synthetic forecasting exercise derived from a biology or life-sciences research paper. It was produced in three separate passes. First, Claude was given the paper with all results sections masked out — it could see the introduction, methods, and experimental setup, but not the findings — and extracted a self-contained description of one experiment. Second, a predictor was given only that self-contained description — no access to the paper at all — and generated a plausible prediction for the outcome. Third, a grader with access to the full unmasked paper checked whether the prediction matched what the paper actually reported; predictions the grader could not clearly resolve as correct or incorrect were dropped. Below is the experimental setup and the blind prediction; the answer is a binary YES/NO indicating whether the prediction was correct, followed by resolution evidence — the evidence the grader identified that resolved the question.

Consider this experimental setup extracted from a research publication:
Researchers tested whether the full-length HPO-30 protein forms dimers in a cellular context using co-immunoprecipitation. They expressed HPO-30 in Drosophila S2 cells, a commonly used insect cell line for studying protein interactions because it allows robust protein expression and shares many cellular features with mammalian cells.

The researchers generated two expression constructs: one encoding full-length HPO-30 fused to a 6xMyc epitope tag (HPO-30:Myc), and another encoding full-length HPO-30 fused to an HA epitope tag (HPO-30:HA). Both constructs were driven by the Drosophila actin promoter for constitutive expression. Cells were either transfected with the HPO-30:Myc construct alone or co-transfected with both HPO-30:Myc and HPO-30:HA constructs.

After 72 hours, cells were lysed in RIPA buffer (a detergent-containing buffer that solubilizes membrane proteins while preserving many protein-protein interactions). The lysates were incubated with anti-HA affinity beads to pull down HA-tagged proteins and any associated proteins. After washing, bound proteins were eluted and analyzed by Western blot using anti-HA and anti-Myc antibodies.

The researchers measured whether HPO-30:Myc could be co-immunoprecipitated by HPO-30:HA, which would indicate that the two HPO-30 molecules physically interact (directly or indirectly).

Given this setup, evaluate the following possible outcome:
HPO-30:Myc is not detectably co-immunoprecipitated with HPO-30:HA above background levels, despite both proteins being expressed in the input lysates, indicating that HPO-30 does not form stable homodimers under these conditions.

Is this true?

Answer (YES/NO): NO